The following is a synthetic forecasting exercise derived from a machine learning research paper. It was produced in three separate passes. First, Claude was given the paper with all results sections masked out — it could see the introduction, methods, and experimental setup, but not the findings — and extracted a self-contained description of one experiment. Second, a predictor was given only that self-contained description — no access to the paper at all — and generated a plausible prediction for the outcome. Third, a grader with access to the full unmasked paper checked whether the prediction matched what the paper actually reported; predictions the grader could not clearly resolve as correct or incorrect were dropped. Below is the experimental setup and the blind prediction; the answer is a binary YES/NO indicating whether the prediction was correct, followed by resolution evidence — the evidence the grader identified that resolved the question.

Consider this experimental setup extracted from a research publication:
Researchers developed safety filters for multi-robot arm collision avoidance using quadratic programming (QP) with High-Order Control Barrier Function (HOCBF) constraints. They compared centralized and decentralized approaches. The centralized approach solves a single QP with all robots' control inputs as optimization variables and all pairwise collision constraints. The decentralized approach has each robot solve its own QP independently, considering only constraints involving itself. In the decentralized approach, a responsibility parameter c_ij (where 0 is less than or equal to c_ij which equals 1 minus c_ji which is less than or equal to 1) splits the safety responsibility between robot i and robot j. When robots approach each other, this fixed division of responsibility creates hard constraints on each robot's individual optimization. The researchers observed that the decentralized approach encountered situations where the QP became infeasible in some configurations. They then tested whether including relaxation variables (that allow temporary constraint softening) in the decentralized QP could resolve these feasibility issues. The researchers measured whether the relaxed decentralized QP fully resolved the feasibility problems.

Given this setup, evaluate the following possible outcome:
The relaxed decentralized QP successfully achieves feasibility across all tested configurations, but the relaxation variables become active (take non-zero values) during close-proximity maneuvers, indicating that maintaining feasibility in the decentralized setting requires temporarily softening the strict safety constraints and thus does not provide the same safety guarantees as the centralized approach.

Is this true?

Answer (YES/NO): NO